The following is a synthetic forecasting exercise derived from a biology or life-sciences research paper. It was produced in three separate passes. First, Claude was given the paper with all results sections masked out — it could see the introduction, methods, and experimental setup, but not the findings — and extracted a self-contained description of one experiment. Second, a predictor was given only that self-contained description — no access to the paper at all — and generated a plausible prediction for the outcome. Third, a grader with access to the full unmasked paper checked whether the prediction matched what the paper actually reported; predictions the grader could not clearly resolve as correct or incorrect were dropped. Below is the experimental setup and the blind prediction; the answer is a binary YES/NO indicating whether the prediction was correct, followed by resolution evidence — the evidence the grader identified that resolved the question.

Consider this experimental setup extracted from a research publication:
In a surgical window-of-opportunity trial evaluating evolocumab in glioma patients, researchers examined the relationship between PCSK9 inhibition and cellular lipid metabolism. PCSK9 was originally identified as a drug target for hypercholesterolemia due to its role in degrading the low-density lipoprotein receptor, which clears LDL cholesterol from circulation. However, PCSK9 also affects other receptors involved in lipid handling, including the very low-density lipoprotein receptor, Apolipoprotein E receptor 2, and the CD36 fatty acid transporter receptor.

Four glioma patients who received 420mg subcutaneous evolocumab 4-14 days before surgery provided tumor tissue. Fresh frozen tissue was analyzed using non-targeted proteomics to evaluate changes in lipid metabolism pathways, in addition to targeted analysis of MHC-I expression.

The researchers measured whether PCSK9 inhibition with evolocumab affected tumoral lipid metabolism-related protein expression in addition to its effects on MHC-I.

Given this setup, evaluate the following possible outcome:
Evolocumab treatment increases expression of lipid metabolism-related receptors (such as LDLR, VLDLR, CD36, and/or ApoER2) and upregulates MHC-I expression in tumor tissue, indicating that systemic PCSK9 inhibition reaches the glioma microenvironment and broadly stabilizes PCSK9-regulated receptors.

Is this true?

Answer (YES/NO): NO